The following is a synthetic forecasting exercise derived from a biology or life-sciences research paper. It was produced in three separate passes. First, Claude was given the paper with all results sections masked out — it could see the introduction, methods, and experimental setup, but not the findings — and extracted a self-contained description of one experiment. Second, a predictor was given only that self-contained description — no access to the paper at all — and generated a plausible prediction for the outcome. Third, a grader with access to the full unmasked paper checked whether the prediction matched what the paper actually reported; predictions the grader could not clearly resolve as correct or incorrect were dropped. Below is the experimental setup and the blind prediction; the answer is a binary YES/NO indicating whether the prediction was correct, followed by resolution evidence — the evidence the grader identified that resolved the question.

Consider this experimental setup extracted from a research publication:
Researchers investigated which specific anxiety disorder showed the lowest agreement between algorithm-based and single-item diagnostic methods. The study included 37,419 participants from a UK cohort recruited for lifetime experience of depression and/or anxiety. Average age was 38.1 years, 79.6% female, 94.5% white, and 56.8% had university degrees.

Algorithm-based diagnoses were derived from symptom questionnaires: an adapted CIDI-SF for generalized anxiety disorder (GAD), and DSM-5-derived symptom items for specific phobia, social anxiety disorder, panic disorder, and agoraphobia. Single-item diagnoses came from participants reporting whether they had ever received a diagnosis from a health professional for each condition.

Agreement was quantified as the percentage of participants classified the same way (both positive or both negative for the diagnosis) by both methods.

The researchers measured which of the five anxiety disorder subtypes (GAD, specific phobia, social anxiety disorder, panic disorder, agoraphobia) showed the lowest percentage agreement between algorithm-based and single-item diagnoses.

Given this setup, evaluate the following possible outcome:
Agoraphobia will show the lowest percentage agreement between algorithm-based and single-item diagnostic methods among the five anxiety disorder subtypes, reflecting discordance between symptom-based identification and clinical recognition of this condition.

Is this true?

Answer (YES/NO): NO